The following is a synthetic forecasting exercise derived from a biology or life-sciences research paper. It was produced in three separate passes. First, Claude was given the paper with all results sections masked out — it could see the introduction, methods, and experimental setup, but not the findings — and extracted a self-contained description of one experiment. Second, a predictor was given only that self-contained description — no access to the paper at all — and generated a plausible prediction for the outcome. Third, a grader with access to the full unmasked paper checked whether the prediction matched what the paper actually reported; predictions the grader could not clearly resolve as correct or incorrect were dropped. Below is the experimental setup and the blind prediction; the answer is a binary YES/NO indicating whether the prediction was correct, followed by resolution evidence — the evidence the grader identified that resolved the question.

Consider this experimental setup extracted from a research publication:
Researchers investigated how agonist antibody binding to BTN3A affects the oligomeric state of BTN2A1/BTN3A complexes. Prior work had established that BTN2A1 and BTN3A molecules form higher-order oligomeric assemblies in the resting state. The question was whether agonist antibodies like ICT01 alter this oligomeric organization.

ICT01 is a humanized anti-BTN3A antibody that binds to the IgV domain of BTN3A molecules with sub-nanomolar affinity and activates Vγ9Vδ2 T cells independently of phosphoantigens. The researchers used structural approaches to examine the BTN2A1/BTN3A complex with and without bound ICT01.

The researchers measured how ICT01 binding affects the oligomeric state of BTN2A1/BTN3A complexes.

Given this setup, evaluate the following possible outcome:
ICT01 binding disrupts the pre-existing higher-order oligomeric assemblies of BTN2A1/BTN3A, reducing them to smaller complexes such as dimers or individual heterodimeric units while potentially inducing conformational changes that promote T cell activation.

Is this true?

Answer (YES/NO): YES